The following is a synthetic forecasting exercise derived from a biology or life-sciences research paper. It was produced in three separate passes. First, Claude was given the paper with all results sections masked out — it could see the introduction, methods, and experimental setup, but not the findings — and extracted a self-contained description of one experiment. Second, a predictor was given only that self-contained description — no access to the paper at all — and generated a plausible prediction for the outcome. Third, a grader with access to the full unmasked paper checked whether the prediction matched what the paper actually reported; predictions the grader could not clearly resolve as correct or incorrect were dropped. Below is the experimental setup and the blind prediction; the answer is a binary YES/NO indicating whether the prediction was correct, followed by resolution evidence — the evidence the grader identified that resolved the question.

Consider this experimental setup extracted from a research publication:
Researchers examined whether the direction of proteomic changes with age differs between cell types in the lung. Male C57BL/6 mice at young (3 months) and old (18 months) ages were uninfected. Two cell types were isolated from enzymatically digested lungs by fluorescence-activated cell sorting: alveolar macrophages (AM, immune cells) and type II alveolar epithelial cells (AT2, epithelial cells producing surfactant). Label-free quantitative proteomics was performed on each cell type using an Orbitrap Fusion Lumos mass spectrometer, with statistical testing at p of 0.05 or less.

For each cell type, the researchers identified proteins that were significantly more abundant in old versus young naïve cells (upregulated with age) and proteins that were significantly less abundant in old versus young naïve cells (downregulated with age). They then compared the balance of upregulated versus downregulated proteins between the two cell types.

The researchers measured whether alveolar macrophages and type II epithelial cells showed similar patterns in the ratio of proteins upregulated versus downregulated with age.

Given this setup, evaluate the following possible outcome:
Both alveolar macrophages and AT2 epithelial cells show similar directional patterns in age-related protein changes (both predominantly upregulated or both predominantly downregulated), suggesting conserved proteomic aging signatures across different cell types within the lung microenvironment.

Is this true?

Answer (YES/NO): NO